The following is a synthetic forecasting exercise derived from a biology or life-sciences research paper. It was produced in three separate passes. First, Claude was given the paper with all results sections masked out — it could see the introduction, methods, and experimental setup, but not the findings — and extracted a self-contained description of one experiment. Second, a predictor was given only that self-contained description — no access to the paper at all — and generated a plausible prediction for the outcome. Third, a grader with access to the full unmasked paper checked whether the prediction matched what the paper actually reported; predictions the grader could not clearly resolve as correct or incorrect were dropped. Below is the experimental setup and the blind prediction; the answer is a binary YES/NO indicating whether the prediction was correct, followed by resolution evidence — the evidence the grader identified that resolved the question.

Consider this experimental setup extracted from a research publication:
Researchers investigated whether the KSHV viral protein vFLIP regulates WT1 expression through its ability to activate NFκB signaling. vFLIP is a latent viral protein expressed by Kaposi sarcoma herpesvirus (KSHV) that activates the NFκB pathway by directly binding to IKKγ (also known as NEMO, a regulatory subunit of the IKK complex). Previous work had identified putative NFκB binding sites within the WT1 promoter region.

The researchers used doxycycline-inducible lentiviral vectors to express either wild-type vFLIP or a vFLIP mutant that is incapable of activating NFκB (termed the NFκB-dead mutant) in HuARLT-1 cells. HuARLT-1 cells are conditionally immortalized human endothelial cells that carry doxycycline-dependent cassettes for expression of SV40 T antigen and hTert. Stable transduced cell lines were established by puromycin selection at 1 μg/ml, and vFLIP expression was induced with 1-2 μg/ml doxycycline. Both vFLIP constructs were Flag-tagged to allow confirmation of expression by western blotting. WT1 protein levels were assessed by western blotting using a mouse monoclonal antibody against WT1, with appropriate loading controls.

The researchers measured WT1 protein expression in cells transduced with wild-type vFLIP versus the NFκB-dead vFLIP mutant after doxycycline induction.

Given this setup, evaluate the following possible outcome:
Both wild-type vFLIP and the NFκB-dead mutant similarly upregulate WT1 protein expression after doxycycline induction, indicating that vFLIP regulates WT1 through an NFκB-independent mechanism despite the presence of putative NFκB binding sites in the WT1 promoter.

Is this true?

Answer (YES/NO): NO